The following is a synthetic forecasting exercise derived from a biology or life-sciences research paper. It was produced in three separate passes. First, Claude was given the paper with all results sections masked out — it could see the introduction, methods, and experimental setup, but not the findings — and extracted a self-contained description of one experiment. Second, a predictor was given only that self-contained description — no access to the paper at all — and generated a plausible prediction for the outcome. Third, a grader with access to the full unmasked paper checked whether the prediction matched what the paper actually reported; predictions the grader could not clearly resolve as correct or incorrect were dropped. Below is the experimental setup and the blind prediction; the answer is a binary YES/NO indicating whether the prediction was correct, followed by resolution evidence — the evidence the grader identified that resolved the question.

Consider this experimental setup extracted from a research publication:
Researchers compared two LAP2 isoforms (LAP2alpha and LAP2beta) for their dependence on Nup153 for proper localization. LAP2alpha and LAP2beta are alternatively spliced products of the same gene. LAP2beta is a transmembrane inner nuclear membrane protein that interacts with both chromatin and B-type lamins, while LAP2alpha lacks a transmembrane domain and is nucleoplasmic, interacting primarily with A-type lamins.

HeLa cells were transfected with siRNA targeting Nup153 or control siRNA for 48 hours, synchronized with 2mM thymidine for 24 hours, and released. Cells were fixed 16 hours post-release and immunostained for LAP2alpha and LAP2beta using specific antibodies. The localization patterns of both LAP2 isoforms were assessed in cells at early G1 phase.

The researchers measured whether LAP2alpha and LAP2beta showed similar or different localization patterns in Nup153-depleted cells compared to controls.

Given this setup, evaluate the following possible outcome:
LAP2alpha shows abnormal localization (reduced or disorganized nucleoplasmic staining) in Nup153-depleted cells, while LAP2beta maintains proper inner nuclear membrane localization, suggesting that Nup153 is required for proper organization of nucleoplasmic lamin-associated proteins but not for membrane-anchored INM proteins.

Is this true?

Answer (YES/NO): NO